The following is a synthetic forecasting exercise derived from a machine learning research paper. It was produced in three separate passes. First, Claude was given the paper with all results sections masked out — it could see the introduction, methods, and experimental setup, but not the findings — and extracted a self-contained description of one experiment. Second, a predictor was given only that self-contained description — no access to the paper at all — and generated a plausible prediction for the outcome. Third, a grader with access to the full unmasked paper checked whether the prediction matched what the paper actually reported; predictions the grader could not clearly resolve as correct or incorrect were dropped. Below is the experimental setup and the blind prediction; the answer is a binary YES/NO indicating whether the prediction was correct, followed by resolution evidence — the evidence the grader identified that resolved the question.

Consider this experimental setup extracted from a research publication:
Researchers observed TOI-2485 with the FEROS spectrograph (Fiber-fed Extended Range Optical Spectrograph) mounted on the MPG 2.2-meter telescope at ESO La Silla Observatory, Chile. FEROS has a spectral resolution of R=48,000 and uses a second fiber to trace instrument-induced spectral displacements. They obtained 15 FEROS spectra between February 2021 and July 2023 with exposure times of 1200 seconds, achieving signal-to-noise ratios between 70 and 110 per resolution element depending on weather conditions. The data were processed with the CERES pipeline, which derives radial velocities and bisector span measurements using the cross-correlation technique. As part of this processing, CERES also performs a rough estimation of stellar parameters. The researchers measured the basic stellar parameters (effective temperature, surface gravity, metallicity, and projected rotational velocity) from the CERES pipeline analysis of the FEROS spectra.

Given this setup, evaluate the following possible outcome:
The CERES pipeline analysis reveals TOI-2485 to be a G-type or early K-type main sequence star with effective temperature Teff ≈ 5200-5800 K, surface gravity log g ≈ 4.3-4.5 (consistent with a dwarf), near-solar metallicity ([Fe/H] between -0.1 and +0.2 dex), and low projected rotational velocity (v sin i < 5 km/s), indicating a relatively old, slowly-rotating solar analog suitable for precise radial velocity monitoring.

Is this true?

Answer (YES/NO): NO